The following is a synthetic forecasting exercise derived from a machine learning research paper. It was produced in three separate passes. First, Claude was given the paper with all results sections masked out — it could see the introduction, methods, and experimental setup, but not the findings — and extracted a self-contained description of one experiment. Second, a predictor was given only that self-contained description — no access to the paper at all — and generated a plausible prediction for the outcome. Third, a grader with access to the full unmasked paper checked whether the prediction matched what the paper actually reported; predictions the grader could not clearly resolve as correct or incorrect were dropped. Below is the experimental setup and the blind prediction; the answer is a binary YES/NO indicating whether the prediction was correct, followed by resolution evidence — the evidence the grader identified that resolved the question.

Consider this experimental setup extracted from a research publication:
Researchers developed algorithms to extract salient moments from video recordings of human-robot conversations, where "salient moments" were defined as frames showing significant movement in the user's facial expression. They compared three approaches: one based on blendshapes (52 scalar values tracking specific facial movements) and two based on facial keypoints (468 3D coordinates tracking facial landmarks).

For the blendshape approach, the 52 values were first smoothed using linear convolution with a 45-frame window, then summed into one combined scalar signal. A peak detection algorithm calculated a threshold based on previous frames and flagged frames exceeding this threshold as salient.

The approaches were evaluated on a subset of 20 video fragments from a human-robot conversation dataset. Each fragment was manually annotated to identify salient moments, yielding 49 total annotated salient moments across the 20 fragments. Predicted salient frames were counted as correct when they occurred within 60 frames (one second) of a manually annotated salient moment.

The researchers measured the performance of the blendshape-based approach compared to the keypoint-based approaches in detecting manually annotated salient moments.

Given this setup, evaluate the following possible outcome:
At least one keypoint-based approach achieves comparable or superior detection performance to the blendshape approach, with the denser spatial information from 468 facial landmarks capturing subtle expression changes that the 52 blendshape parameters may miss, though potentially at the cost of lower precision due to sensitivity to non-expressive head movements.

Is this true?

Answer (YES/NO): YES